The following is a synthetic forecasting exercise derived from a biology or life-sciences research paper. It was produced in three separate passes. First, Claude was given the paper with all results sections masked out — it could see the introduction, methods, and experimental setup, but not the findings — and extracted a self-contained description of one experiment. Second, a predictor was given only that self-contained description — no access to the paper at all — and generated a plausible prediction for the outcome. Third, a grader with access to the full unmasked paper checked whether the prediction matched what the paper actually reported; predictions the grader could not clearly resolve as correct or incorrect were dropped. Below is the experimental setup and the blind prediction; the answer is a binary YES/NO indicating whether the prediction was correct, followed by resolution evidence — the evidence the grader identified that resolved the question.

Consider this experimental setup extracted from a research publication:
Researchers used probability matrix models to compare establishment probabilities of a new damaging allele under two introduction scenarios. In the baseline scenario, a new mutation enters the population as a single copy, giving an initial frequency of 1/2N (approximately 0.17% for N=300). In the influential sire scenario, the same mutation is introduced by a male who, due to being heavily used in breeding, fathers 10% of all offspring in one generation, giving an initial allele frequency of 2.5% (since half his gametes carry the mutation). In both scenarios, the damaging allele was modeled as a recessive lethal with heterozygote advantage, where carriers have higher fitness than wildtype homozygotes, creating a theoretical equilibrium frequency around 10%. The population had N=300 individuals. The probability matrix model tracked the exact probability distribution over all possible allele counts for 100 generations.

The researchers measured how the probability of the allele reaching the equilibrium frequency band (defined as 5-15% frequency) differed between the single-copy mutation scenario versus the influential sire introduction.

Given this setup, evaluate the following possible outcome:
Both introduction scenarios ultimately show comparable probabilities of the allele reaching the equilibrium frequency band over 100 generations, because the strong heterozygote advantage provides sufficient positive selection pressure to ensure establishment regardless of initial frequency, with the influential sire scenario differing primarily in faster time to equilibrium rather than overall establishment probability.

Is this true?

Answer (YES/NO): NO